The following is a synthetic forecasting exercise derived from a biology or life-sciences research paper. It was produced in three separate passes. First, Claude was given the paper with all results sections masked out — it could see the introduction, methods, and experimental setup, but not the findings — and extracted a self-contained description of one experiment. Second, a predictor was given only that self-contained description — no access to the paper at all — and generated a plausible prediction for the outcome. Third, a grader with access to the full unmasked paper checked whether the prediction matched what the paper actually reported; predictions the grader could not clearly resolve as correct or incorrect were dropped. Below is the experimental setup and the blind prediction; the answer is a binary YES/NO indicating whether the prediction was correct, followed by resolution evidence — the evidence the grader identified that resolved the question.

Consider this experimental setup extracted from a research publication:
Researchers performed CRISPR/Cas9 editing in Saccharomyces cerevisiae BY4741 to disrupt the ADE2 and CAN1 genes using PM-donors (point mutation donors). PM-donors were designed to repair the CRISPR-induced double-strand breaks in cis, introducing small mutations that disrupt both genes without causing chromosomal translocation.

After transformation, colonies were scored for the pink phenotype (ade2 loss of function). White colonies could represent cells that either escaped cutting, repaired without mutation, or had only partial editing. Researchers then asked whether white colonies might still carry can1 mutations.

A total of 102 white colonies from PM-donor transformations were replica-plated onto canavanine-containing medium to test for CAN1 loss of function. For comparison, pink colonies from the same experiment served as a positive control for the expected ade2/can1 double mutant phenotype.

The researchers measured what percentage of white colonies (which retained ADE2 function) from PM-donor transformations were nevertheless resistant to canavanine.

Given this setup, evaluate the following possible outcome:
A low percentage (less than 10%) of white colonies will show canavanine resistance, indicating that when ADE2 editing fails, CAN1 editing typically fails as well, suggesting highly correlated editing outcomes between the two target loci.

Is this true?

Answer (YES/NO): NO